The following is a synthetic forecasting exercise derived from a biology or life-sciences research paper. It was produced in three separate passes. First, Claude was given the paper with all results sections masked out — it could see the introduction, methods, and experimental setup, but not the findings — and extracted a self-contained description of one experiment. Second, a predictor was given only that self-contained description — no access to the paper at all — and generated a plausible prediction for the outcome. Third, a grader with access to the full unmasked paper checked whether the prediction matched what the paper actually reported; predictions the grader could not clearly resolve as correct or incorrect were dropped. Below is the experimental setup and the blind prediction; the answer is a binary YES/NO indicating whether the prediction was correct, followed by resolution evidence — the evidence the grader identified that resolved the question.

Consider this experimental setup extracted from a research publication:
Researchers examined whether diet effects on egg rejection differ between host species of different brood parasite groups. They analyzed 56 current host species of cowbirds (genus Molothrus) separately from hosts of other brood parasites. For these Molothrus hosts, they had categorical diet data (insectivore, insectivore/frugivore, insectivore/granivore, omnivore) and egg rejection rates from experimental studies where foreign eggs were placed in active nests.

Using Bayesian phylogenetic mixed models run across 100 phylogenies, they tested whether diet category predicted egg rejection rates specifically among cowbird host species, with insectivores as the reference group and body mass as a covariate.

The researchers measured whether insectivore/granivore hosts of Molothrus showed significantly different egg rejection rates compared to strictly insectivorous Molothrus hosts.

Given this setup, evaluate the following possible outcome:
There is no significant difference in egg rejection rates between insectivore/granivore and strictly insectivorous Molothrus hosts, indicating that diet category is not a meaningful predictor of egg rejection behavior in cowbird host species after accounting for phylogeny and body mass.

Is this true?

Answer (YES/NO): NO